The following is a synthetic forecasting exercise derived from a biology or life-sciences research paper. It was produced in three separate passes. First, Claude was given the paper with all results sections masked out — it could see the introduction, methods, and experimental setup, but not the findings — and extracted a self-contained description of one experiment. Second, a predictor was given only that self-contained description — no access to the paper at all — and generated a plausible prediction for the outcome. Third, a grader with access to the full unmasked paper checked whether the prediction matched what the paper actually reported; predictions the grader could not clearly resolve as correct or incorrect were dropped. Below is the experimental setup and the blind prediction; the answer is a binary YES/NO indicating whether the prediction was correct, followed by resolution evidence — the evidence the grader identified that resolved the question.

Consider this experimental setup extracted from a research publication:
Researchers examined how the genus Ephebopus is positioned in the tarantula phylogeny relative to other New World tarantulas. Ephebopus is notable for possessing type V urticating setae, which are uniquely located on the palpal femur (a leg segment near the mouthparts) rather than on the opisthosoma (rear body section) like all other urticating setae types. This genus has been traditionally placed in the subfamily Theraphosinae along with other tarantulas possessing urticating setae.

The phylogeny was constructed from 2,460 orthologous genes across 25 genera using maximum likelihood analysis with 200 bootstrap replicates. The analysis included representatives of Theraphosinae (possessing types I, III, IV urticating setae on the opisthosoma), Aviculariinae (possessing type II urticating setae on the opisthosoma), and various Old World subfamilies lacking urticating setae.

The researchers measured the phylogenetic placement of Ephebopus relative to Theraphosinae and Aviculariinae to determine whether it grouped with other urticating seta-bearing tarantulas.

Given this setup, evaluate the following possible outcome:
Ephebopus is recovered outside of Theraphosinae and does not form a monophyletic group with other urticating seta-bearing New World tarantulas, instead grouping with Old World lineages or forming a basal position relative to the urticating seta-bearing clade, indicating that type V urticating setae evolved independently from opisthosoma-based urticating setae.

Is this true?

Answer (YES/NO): NO